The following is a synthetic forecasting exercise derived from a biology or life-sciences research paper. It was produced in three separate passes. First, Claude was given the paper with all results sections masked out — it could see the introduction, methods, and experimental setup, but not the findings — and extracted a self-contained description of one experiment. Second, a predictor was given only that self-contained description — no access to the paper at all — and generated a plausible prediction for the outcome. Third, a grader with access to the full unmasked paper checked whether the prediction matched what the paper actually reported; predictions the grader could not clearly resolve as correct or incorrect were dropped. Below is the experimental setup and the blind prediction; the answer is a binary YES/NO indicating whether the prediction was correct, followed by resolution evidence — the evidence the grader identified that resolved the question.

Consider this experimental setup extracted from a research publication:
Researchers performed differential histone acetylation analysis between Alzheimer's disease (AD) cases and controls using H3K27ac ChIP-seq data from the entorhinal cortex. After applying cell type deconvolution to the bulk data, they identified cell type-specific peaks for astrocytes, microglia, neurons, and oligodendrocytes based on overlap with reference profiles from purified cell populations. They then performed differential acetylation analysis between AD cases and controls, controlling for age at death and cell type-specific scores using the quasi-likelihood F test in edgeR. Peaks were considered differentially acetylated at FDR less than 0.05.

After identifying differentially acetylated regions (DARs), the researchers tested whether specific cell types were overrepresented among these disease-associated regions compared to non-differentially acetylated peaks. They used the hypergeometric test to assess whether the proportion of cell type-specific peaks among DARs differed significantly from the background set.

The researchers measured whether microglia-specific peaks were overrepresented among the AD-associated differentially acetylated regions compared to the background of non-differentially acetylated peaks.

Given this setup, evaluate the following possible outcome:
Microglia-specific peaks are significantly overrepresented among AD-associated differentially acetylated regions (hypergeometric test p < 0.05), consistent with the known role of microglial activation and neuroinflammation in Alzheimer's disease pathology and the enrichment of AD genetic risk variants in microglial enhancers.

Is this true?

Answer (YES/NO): YES